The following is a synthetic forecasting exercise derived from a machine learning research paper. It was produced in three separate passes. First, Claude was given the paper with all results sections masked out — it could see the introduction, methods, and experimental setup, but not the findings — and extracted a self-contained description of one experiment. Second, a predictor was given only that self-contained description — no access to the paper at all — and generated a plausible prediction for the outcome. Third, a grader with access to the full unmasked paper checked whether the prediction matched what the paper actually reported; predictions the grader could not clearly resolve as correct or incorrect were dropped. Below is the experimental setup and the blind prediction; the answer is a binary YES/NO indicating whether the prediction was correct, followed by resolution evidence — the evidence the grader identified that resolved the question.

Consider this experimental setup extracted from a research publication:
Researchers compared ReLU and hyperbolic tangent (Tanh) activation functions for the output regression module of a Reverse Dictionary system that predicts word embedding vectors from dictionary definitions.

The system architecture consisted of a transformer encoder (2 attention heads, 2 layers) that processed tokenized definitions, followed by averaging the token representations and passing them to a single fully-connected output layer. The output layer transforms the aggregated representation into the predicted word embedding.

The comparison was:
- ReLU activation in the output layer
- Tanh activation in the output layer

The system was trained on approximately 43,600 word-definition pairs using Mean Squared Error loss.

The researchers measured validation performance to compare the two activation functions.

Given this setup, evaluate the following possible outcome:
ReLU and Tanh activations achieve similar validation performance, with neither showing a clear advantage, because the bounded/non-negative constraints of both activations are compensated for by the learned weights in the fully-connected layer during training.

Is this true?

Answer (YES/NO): NO